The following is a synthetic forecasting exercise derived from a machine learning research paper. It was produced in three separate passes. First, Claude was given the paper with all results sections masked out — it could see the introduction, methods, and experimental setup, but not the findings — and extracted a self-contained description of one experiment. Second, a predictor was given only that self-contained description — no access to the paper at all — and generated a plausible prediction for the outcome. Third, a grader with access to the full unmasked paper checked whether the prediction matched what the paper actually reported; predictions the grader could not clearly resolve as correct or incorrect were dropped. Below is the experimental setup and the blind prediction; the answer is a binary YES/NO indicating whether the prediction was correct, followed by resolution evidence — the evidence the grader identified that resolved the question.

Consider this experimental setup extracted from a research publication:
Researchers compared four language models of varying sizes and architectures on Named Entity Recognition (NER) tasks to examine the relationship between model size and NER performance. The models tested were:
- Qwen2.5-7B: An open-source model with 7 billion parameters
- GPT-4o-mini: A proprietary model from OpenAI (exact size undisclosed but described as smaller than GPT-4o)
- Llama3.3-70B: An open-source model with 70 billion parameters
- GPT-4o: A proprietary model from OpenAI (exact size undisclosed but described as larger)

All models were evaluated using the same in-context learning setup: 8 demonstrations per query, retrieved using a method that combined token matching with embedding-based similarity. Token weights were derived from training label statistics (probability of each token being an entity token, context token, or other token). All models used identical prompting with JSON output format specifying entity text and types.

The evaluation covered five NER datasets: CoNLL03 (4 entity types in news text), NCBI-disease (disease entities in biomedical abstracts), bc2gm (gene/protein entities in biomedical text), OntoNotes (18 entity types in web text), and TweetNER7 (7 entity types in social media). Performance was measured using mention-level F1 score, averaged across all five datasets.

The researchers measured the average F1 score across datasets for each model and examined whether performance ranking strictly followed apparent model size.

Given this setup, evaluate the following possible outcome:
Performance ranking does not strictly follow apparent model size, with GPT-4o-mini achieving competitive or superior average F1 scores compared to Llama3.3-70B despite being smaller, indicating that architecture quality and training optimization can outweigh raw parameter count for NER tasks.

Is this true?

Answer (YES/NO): NO